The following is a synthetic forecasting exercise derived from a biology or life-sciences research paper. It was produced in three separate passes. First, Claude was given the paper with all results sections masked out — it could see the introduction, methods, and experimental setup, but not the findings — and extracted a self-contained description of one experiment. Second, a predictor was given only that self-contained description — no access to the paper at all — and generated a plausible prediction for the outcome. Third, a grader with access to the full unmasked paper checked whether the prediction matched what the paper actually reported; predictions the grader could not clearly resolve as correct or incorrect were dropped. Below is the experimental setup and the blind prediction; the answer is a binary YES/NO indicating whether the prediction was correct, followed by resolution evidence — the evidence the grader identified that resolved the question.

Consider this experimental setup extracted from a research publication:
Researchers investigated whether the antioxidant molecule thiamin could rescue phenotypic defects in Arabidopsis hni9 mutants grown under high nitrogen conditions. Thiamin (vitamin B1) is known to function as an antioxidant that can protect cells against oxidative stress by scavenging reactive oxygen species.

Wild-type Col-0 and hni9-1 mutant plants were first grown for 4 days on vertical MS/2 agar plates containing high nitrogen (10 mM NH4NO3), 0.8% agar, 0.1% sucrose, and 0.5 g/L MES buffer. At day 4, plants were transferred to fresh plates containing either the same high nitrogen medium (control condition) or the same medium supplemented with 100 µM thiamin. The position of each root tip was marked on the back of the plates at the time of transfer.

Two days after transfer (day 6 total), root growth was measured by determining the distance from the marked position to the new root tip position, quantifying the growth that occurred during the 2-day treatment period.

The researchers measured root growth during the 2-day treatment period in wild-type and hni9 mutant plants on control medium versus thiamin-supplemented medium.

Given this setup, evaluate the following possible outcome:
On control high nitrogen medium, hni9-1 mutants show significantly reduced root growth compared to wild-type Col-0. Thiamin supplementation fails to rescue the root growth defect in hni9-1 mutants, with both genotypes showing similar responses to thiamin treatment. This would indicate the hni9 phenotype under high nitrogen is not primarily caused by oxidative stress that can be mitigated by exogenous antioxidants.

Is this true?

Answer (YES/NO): NO